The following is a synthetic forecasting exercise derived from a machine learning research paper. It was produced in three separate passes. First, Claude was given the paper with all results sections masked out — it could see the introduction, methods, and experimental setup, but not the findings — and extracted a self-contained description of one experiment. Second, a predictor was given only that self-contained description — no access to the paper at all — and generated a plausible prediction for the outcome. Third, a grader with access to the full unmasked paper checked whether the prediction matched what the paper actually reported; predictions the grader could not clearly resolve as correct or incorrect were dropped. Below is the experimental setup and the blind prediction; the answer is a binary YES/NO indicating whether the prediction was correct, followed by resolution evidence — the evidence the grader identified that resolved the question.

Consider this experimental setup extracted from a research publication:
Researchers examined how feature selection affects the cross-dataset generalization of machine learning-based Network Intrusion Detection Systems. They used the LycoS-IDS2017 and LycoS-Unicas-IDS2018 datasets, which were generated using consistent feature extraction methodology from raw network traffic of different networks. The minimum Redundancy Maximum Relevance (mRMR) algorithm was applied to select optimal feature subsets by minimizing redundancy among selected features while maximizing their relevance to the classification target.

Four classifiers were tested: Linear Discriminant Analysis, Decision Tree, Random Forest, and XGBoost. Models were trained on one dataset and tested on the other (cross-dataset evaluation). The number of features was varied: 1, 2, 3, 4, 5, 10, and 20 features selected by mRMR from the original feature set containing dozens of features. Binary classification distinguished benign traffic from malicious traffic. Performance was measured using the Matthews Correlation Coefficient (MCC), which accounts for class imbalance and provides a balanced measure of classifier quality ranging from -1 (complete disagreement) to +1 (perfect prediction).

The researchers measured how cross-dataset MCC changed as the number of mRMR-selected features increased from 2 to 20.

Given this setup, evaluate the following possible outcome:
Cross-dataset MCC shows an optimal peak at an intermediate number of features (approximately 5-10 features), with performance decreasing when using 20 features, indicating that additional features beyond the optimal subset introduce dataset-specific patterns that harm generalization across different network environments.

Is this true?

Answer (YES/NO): NO